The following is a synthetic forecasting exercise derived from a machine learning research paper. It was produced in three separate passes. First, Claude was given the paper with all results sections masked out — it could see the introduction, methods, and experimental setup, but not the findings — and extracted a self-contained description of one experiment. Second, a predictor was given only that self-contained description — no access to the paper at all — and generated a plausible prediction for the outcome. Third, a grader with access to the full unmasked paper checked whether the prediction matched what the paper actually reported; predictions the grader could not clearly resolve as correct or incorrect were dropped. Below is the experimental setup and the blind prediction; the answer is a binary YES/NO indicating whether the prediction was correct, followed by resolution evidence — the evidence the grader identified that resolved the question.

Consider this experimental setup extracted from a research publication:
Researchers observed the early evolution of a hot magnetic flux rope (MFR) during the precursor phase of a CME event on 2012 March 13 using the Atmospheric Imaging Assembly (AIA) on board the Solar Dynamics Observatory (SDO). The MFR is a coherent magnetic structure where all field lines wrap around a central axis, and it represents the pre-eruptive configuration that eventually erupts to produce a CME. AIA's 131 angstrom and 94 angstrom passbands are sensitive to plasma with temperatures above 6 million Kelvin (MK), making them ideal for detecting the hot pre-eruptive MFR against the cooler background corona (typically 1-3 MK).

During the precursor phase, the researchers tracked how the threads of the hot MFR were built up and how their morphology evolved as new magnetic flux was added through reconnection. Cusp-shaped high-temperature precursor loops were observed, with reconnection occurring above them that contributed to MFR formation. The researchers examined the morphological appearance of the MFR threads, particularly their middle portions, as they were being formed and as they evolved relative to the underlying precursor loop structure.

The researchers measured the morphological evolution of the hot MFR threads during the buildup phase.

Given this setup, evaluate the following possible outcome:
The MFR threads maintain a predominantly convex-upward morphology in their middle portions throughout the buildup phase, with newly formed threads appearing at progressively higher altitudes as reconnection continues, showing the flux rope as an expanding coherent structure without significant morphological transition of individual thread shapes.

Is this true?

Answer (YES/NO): NO